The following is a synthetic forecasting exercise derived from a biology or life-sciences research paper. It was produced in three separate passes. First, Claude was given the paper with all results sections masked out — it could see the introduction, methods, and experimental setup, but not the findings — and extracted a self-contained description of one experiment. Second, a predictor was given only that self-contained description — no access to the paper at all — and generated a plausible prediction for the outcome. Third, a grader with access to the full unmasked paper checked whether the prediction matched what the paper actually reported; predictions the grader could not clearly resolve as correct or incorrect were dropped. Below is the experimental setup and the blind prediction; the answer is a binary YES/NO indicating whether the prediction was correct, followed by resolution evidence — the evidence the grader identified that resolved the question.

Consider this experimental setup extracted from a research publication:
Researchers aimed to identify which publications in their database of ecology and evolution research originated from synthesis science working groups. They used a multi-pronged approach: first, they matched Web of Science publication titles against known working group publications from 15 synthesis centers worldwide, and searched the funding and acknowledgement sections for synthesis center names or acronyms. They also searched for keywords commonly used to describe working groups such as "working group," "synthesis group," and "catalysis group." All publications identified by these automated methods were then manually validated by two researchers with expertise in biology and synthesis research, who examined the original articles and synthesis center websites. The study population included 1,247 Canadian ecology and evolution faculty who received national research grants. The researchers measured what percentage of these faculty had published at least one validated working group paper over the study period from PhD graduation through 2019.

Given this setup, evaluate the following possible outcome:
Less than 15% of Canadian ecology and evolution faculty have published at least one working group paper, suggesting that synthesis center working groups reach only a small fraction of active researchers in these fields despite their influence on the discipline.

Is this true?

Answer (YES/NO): NO